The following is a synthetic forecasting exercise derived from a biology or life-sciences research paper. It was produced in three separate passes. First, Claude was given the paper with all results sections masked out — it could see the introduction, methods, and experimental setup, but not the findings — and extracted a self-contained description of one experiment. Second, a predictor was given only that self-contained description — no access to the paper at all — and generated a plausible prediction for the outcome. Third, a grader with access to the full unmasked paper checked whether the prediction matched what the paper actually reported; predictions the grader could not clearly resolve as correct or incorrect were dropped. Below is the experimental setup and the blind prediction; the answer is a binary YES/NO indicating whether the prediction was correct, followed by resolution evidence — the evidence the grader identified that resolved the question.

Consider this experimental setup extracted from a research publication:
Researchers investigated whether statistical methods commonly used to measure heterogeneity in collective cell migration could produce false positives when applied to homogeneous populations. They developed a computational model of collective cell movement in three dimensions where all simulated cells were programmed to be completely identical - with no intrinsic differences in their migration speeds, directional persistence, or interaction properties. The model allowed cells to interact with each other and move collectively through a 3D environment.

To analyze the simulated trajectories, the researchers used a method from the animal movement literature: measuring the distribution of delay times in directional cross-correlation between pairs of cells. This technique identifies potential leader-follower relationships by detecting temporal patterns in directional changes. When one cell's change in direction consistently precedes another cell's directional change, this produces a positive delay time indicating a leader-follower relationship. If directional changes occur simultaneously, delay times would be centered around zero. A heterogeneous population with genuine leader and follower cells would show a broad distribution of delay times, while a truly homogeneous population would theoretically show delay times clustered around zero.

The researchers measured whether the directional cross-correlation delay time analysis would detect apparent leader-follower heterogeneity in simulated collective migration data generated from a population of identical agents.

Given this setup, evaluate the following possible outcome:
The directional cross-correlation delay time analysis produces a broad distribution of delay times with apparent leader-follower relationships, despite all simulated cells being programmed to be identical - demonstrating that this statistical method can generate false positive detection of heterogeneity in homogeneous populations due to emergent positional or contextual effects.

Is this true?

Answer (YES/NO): YES